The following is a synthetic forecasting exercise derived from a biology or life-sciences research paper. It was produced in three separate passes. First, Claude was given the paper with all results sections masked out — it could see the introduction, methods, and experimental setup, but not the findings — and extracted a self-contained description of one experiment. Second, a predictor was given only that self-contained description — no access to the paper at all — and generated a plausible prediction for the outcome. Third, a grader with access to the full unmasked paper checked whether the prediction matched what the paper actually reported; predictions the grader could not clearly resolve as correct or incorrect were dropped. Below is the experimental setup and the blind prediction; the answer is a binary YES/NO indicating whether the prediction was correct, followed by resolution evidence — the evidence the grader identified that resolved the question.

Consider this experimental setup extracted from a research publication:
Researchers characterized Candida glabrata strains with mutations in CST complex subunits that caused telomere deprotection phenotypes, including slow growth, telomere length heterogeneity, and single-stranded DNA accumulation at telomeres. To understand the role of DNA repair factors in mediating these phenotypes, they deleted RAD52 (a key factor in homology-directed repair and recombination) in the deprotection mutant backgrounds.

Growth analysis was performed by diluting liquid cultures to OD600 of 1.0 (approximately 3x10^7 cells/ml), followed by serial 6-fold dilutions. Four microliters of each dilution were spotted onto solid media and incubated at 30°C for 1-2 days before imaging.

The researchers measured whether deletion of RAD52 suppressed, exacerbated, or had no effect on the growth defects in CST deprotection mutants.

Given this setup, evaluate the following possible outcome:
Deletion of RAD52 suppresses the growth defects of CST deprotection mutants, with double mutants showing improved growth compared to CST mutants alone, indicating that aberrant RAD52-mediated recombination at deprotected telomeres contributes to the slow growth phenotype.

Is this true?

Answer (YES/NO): NO